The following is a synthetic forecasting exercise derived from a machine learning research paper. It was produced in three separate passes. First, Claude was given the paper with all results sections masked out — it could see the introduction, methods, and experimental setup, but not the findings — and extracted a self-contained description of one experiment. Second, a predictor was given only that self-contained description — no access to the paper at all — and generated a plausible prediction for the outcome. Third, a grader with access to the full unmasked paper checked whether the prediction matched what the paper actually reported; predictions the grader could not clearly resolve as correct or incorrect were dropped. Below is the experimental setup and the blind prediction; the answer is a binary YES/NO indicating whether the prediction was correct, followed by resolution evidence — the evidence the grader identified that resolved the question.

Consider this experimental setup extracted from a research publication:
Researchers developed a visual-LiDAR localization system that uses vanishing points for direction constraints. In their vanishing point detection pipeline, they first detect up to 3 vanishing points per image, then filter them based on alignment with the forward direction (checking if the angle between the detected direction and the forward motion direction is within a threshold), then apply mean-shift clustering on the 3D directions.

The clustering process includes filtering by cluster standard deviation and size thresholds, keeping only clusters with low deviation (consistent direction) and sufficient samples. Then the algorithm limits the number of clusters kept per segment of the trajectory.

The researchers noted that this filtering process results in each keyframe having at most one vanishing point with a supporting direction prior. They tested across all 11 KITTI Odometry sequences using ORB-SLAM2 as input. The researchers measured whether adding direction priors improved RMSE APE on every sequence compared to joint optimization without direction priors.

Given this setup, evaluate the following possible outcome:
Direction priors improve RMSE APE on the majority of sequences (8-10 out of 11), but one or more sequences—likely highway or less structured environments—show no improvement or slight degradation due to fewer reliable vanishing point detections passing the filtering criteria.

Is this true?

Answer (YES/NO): NO